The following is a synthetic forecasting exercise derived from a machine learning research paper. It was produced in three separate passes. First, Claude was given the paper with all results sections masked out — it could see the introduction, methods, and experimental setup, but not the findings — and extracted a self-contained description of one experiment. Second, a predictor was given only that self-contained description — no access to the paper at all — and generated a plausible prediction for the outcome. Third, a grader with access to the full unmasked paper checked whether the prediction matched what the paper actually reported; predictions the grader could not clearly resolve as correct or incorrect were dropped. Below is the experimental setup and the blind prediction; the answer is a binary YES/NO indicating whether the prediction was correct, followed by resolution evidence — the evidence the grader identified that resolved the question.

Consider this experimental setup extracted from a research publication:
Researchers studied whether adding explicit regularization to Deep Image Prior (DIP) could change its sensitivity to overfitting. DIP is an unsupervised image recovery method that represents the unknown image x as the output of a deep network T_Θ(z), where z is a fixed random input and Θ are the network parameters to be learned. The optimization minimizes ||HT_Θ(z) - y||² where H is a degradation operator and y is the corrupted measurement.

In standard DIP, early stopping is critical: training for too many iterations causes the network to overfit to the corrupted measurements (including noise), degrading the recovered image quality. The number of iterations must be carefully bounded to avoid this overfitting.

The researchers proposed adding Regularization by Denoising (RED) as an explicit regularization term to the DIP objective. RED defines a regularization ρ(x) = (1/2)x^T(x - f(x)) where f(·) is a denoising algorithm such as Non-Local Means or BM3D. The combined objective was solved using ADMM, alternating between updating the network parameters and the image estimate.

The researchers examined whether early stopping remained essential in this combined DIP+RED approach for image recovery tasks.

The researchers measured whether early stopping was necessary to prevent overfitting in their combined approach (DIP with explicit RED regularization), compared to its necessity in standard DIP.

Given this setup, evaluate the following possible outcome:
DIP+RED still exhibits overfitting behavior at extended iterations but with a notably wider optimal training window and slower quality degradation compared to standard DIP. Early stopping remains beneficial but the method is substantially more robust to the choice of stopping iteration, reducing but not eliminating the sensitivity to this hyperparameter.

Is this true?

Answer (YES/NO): NO